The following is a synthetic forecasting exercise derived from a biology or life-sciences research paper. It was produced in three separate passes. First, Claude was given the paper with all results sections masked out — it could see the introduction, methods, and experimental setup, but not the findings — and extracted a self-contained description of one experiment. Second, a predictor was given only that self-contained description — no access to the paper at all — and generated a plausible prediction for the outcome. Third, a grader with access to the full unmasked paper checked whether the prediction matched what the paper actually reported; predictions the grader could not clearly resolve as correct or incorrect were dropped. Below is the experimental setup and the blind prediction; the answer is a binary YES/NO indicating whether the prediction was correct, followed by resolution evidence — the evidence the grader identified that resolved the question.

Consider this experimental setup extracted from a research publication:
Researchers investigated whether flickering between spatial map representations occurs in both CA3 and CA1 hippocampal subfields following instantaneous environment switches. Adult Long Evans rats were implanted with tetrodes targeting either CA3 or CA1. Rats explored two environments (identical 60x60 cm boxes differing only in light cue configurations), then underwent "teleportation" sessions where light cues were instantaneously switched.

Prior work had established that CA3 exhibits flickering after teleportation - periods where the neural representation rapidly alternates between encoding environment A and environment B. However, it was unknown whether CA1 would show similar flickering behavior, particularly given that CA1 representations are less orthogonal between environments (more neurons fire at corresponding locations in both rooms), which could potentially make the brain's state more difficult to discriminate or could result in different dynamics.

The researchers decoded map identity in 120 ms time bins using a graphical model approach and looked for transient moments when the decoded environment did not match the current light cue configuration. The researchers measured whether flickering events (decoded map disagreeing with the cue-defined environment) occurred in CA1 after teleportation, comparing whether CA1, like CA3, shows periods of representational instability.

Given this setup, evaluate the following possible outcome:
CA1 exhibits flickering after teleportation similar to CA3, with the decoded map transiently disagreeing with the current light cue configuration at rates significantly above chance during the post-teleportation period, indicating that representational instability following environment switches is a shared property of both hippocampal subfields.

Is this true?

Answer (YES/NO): YES